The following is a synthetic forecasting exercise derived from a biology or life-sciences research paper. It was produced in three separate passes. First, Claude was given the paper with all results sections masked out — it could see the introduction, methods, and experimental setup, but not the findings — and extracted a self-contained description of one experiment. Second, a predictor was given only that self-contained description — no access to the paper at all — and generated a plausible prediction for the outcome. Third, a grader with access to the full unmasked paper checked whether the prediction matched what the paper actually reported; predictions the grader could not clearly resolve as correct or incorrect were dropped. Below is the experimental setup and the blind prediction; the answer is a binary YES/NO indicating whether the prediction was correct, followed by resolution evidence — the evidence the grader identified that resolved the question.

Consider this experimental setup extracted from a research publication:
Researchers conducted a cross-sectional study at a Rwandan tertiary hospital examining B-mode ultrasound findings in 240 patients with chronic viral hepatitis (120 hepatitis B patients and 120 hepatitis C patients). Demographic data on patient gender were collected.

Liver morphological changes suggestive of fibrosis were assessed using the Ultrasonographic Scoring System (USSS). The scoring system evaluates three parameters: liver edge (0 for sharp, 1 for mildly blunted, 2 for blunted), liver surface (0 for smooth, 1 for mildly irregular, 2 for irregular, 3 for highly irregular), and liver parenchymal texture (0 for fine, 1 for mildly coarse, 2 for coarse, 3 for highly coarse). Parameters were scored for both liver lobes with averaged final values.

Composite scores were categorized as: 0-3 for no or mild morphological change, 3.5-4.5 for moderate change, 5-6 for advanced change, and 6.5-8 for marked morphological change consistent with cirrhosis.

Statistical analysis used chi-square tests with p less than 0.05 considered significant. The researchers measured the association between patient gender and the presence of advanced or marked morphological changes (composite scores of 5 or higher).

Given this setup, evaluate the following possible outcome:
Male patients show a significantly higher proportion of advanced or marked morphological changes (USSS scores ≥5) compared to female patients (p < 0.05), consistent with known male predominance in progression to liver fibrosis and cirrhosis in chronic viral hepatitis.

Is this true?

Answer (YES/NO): NO